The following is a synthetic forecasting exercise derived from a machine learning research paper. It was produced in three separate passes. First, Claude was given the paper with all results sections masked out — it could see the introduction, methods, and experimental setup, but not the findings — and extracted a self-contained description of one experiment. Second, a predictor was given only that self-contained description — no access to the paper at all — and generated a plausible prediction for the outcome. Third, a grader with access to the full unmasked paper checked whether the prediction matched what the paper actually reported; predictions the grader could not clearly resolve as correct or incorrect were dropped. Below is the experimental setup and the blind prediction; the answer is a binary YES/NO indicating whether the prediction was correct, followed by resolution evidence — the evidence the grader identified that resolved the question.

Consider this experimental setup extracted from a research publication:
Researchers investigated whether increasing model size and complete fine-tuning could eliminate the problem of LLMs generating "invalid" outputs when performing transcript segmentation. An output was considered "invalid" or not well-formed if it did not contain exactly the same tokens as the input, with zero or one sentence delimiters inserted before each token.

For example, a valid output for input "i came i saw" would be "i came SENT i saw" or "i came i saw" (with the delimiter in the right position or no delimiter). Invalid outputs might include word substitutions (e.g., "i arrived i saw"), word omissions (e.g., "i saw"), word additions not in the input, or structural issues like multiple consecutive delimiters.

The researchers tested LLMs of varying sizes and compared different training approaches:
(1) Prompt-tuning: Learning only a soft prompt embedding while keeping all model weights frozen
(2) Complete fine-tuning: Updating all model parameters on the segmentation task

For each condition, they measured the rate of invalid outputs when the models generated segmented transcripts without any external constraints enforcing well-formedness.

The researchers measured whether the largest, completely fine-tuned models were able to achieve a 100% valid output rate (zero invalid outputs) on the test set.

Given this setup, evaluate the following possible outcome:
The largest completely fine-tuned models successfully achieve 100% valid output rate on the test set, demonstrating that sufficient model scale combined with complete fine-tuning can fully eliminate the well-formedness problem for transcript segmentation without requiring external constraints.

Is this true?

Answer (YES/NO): NO